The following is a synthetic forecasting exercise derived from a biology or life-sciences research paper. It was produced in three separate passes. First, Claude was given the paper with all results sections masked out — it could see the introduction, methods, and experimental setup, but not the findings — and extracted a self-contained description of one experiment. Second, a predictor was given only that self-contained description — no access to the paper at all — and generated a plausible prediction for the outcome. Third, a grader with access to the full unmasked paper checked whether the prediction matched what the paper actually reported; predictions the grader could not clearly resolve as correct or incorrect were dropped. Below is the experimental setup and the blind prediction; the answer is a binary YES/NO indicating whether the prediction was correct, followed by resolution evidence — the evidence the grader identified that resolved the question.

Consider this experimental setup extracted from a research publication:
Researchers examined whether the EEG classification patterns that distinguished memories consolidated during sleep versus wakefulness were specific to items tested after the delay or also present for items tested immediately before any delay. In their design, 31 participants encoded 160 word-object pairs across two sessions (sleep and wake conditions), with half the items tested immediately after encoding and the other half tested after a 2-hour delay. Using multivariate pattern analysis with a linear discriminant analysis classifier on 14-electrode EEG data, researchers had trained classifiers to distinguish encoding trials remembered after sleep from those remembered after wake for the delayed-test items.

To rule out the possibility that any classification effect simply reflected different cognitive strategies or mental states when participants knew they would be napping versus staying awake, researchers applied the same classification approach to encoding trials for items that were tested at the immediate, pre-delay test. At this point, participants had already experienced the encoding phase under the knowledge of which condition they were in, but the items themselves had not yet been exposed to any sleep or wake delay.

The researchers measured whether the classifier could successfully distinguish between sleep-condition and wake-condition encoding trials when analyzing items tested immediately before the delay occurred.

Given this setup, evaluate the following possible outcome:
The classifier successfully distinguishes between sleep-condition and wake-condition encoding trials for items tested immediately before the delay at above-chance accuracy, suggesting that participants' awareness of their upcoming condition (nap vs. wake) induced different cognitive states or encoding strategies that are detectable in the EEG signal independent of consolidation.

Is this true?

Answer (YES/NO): NO